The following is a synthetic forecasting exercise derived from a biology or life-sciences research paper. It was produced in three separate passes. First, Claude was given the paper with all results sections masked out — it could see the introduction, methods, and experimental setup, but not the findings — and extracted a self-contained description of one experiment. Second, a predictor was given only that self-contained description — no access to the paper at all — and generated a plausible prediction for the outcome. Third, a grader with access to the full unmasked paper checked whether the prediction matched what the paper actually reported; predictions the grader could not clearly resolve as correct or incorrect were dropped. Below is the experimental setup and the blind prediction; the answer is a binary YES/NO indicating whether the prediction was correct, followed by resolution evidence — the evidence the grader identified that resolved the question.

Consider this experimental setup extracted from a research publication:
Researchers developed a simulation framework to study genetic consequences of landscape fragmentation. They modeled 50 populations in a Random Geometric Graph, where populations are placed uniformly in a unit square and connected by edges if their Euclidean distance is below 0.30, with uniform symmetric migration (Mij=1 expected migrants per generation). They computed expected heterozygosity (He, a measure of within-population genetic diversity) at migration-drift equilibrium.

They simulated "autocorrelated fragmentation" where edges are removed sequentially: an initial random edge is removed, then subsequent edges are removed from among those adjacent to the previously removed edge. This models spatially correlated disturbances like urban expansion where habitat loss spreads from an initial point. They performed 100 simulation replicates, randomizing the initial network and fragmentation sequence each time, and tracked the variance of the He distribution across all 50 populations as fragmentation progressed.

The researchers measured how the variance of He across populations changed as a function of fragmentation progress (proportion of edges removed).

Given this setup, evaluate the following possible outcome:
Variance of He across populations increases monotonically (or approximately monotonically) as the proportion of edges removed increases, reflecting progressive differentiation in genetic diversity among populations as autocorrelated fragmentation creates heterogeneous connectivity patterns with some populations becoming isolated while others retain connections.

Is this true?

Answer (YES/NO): NO